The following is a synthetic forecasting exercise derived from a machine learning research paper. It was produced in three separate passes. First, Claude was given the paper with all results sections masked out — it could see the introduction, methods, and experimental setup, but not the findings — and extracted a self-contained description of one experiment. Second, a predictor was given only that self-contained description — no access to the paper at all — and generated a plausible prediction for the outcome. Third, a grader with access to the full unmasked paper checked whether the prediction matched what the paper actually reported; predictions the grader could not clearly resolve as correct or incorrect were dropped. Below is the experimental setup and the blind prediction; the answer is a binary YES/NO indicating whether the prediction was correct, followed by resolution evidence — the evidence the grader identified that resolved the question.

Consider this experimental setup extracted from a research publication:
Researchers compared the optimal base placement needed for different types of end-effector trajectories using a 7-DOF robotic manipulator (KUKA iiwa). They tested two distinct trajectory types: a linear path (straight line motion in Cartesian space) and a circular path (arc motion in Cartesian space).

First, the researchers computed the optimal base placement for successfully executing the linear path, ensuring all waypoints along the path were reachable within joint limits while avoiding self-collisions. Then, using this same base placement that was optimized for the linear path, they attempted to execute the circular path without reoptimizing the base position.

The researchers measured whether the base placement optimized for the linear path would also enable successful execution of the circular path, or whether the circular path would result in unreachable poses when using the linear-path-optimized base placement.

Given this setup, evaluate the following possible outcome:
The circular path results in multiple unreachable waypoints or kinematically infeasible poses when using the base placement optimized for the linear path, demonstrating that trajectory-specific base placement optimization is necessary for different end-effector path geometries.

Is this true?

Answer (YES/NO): YES